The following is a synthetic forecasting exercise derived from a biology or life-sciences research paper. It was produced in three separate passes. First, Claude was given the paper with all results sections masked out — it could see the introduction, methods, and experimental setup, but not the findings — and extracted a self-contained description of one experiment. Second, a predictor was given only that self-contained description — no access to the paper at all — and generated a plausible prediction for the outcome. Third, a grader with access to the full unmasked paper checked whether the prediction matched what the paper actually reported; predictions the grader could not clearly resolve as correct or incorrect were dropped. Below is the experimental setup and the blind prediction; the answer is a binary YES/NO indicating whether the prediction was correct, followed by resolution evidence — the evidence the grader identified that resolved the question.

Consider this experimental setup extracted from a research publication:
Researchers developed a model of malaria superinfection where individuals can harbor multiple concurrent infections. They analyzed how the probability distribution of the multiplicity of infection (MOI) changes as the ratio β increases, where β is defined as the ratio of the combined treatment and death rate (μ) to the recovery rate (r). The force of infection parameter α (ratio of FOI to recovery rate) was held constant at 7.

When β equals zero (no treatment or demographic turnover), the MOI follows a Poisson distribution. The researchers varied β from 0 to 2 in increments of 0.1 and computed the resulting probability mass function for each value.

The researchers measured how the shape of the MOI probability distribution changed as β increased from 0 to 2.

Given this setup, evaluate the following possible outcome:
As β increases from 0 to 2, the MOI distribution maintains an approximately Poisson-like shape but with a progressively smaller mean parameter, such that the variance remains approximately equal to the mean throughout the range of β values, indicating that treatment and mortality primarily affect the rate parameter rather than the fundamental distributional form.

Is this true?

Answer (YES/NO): NO